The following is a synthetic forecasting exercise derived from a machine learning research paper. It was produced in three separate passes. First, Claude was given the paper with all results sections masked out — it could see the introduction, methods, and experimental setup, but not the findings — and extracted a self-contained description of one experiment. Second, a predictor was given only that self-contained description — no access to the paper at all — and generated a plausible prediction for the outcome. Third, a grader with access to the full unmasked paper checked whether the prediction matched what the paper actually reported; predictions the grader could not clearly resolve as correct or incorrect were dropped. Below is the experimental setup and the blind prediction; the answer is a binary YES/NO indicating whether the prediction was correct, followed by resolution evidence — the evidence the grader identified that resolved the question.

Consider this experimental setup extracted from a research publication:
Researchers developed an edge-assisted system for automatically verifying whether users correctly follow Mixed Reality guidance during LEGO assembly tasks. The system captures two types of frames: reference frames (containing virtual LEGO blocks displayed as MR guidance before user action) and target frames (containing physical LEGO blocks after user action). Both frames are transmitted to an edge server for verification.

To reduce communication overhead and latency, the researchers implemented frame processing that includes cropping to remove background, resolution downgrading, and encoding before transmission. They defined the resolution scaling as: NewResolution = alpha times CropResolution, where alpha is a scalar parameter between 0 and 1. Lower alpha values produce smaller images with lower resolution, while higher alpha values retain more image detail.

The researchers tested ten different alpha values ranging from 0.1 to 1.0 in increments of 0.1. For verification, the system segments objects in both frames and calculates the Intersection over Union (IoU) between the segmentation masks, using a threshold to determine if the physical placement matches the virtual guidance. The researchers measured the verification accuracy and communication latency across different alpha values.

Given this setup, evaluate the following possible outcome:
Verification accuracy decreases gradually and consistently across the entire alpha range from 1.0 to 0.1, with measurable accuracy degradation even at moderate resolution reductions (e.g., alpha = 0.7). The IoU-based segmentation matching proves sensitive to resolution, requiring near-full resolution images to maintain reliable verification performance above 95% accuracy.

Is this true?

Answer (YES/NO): NO